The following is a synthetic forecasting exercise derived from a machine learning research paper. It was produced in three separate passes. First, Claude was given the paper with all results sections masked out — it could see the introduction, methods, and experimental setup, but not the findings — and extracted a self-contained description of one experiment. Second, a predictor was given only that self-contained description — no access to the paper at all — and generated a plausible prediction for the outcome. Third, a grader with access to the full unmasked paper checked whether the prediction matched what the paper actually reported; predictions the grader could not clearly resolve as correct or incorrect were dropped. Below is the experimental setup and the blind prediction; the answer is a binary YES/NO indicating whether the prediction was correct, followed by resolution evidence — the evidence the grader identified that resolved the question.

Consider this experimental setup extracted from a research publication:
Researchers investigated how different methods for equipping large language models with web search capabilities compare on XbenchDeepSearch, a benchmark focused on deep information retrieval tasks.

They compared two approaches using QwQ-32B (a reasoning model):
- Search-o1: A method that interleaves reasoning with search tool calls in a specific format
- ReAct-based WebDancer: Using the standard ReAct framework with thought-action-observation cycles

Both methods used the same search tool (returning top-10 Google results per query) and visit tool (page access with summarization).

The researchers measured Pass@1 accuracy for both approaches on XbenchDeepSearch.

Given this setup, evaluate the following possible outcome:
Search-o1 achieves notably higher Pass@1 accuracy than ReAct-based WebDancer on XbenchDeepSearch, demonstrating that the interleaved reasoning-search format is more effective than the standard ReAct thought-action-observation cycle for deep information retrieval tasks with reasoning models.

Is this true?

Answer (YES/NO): NO